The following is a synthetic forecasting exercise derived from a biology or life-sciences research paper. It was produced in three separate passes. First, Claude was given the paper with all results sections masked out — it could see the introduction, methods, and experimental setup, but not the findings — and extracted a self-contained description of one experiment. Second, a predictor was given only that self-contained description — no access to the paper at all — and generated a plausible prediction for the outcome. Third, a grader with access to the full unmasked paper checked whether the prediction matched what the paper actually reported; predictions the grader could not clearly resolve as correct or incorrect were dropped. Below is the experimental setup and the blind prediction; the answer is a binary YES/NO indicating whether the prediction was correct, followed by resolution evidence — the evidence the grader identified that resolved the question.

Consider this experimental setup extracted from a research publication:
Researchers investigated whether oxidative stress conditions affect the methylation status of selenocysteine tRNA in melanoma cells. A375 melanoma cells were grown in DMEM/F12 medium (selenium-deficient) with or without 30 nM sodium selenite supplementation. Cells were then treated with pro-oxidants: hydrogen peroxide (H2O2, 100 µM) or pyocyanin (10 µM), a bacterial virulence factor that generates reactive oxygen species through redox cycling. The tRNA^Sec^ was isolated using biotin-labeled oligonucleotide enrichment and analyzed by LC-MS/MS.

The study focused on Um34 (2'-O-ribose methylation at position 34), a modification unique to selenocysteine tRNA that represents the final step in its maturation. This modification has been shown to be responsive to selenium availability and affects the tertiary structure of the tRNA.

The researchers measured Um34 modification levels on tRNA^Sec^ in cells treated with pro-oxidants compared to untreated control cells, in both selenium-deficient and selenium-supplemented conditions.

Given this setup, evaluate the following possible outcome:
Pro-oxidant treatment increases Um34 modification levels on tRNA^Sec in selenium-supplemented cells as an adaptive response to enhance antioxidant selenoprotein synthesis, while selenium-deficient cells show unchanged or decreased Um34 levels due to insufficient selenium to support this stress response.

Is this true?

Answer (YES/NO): NO